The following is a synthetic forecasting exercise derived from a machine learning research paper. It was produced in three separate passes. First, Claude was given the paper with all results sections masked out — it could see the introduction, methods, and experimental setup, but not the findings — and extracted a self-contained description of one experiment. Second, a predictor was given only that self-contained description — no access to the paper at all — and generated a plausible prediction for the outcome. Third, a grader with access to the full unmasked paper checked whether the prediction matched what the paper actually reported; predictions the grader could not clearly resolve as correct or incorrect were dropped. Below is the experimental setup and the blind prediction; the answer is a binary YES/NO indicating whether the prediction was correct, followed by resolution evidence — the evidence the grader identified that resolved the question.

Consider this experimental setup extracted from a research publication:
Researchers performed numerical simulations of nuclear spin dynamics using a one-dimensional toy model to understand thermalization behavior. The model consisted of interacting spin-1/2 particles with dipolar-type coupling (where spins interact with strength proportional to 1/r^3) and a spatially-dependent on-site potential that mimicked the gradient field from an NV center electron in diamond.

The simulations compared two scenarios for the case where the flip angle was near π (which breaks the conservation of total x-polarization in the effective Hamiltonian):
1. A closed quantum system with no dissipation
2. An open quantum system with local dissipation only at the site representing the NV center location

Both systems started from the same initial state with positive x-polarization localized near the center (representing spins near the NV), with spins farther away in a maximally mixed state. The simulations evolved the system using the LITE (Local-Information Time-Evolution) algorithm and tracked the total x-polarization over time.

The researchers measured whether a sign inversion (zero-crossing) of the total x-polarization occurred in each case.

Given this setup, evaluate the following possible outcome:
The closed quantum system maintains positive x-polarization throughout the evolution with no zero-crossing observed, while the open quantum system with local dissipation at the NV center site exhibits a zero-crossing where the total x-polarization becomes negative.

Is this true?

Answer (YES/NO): YES